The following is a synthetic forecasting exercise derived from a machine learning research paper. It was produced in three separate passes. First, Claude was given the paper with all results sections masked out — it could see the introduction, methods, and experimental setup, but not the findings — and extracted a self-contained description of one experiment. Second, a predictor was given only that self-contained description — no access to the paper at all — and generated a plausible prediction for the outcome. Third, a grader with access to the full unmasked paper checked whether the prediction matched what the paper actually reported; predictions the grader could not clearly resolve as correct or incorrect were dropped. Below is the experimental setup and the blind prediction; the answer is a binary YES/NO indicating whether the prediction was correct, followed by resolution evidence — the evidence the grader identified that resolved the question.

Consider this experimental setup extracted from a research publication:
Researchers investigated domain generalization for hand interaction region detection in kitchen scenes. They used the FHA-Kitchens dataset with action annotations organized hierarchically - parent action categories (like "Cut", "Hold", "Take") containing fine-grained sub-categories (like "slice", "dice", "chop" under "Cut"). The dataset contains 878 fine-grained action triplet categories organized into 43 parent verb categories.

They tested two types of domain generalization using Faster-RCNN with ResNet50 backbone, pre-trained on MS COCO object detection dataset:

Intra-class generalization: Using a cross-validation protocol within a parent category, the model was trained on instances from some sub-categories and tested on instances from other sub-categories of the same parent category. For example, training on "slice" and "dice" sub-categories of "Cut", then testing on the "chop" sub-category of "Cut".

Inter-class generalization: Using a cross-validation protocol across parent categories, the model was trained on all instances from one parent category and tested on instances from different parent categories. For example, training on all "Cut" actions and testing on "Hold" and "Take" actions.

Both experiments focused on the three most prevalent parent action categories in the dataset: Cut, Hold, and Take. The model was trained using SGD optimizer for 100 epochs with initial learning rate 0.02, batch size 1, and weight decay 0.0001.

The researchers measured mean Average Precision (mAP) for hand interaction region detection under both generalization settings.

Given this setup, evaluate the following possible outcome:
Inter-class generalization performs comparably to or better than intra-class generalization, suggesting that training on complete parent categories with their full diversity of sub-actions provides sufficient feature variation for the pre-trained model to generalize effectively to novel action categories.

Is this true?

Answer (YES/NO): NO